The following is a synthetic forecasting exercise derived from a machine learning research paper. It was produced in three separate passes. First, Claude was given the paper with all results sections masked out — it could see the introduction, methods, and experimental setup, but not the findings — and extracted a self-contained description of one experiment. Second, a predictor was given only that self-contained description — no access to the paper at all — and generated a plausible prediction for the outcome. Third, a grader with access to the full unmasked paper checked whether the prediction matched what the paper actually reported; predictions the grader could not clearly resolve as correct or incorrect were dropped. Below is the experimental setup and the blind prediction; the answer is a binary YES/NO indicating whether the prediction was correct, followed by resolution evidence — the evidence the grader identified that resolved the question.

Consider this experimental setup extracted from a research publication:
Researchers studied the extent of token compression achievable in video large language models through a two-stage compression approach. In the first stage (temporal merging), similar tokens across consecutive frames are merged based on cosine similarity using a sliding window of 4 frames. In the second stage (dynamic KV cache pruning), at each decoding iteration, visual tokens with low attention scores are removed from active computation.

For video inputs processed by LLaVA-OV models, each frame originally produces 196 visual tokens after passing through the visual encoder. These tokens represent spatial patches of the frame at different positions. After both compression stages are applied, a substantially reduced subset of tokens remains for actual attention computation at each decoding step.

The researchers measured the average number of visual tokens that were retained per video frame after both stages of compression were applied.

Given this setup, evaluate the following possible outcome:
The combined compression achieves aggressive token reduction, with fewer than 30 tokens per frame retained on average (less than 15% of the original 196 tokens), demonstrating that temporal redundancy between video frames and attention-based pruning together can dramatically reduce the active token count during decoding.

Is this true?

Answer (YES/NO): YES